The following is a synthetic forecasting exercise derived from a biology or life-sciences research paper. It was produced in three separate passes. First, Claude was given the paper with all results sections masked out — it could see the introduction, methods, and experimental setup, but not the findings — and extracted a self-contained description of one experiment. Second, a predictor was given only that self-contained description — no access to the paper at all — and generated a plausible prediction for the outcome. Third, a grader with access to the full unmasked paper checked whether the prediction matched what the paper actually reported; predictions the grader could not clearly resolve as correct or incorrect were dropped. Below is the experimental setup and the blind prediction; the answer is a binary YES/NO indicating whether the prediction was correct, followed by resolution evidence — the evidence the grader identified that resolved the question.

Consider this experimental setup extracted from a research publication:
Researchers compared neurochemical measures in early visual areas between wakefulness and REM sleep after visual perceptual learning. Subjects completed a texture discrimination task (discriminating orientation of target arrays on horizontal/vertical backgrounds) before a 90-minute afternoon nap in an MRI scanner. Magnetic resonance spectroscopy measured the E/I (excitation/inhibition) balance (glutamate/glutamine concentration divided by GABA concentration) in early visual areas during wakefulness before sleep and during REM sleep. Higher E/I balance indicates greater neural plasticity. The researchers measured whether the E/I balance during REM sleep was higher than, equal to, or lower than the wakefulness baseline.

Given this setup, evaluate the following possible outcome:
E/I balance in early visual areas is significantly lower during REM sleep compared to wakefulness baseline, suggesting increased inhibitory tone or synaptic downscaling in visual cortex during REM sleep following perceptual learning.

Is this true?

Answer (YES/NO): YES